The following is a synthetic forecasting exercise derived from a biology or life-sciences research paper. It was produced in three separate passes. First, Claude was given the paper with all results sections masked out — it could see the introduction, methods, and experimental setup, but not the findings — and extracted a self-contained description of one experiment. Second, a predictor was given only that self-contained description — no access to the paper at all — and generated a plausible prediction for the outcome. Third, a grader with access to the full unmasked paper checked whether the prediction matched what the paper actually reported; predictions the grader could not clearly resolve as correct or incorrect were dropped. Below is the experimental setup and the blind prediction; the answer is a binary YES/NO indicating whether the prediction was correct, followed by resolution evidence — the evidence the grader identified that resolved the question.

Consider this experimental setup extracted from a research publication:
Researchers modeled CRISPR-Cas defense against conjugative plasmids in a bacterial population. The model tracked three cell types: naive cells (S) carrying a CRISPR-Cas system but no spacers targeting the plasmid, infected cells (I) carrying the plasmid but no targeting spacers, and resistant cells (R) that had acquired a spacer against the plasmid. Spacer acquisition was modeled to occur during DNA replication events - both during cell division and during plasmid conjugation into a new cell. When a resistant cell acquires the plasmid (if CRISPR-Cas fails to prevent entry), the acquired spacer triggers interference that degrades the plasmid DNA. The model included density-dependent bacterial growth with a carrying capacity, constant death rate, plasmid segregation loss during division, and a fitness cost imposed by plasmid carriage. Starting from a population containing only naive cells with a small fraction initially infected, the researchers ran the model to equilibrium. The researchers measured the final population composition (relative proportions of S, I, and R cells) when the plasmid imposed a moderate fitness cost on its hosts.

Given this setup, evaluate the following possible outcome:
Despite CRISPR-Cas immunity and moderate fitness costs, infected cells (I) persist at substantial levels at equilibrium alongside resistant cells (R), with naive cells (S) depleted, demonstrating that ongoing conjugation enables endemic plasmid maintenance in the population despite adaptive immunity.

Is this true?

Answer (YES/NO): NO